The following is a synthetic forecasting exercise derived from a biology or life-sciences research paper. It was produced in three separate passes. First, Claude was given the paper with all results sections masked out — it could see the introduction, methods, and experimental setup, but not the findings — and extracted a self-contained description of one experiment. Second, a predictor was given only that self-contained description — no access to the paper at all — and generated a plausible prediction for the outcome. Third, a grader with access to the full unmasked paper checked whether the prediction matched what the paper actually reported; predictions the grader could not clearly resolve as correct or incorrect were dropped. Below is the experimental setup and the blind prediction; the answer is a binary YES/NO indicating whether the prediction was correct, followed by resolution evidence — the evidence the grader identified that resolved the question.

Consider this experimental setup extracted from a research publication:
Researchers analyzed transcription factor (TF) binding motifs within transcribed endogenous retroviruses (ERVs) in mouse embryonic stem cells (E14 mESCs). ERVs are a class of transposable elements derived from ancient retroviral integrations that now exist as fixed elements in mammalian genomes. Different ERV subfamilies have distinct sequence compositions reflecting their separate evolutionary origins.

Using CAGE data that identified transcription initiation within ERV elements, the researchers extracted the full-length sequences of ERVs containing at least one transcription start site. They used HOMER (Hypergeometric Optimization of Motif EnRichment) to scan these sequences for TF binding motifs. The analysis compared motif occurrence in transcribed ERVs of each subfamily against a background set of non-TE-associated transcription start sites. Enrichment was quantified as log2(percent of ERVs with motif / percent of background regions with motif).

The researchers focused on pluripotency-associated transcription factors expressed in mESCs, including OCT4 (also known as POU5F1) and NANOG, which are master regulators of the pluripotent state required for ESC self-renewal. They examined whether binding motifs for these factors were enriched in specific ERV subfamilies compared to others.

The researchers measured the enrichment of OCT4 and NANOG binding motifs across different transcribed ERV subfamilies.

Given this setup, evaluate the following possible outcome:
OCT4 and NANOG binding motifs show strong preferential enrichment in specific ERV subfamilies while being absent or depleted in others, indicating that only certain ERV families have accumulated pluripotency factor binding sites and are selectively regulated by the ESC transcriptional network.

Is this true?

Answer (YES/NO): YES